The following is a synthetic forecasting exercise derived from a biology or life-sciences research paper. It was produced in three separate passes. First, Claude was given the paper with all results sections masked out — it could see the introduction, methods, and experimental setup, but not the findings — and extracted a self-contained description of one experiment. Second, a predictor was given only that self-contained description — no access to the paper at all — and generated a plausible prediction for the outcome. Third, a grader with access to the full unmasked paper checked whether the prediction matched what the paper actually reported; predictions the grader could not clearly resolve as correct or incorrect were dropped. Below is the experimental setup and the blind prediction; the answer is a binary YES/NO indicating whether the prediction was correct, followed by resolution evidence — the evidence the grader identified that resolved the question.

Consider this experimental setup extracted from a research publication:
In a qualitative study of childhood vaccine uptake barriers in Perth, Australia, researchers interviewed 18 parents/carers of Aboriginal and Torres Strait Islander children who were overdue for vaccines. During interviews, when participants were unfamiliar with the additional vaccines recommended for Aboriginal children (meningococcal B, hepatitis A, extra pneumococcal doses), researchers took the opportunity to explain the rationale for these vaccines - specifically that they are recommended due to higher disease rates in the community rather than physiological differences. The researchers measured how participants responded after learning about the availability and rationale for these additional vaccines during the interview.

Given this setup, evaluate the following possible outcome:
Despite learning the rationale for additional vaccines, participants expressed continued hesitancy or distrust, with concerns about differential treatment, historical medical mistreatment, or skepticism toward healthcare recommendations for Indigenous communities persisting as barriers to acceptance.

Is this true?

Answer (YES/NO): NO